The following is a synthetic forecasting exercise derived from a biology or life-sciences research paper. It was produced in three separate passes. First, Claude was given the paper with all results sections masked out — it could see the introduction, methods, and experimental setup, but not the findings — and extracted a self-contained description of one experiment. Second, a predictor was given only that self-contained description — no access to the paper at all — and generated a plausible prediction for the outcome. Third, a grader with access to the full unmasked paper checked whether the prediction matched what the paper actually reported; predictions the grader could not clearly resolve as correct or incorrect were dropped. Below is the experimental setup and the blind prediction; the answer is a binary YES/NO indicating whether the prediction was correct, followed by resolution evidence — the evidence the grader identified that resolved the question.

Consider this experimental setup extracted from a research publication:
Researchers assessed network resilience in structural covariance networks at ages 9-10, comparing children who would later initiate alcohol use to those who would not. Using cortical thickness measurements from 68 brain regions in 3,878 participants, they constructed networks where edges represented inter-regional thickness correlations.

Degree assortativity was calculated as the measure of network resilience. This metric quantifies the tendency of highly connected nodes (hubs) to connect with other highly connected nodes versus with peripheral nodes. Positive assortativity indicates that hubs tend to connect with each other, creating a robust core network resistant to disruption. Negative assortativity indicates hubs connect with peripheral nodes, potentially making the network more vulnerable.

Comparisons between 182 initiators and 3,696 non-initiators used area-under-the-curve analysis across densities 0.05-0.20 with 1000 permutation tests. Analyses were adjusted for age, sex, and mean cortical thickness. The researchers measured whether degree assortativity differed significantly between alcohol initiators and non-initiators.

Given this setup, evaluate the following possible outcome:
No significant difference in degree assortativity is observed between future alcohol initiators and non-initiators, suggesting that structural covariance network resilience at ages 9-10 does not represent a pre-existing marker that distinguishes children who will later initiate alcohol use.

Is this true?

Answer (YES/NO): NO